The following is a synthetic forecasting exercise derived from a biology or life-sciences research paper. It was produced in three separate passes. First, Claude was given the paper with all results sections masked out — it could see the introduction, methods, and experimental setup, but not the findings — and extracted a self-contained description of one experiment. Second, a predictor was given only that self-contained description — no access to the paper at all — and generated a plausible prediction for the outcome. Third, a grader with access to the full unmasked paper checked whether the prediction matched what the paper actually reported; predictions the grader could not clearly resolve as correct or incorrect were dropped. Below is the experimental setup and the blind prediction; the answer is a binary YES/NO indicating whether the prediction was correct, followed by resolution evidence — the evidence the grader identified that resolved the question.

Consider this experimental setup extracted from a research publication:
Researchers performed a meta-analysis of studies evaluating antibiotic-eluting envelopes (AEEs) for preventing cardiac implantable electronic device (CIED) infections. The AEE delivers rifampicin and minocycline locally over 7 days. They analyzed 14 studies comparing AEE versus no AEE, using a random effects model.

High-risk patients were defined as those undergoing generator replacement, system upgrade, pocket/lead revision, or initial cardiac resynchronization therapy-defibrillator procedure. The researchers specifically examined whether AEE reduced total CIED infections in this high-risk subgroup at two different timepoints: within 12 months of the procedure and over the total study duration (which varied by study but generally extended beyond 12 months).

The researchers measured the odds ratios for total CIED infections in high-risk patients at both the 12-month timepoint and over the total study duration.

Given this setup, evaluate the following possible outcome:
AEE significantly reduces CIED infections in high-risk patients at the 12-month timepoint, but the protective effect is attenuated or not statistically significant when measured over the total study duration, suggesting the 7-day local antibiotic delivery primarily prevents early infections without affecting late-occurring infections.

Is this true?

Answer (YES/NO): NO